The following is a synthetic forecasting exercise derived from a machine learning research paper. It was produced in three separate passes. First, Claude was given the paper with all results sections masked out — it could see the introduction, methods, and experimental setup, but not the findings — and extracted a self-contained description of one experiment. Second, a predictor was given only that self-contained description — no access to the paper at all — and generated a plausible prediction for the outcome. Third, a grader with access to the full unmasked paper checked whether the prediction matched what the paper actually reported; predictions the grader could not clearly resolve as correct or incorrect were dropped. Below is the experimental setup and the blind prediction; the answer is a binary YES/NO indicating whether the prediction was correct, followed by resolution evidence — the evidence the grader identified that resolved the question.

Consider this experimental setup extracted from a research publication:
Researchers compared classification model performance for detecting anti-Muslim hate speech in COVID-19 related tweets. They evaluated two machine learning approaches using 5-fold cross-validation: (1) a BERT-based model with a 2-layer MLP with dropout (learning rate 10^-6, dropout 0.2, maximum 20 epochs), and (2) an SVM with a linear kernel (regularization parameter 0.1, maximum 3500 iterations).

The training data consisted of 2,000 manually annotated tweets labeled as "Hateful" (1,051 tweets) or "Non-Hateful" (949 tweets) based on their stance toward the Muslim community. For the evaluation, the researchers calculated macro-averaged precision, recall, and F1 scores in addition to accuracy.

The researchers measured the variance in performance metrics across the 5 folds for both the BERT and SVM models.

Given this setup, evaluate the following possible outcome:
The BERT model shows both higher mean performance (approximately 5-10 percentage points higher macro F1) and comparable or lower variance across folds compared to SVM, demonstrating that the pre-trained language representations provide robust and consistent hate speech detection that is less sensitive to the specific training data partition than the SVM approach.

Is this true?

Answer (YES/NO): NO